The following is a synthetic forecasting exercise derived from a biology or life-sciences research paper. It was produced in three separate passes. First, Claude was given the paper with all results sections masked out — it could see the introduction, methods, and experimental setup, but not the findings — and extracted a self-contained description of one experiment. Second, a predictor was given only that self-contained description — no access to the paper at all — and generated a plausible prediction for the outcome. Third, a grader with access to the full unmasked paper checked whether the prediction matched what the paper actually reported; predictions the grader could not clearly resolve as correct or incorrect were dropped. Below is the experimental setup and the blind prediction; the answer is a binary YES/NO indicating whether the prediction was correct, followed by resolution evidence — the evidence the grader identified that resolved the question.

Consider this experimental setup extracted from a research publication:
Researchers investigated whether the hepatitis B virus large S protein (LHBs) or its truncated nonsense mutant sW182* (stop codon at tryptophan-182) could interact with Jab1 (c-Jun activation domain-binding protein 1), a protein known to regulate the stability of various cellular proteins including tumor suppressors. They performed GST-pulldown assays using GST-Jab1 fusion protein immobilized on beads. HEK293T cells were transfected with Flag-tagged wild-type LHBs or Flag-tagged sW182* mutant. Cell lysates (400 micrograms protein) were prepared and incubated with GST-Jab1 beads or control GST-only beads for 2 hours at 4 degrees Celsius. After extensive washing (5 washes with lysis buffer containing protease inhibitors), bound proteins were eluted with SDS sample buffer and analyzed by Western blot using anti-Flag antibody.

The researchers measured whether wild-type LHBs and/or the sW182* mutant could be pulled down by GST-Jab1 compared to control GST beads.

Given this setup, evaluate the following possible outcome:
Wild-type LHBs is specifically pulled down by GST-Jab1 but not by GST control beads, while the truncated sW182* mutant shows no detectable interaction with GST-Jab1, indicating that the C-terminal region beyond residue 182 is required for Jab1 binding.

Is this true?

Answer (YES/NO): NO